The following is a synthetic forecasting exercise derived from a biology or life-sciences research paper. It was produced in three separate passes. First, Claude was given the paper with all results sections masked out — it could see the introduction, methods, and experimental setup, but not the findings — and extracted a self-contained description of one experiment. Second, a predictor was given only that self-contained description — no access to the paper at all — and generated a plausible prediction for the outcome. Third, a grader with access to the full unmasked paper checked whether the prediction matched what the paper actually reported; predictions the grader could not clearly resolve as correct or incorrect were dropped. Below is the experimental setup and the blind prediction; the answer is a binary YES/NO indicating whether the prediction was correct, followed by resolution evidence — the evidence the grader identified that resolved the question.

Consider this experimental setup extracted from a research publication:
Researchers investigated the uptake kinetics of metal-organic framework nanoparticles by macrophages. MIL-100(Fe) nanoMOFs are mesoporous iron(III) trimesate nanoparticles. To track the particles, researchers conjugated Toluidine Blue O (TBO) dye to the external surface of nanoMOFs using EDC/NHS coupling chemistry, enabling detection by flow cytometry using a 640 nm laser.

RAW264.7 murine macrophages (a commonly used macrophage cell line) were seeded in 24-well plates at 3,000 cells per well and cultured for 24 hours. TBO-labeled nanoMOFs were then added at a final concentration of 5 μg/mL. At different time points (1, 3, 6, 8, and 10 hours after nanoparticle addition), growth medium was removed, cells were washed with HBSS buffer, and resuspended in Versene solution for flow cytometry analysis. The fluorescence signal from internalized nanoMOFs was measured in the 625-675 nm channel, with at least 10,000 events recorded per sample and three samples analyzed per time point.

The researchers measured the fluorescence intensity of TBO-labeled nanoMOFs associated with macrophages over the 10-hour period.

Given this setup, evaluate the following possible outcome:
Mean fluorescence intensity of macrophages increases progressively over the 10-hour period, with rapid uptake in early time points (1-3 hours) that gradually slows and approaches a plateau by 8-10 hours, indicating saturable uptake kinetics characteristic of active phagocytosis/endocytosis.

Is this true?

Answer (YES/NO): NO